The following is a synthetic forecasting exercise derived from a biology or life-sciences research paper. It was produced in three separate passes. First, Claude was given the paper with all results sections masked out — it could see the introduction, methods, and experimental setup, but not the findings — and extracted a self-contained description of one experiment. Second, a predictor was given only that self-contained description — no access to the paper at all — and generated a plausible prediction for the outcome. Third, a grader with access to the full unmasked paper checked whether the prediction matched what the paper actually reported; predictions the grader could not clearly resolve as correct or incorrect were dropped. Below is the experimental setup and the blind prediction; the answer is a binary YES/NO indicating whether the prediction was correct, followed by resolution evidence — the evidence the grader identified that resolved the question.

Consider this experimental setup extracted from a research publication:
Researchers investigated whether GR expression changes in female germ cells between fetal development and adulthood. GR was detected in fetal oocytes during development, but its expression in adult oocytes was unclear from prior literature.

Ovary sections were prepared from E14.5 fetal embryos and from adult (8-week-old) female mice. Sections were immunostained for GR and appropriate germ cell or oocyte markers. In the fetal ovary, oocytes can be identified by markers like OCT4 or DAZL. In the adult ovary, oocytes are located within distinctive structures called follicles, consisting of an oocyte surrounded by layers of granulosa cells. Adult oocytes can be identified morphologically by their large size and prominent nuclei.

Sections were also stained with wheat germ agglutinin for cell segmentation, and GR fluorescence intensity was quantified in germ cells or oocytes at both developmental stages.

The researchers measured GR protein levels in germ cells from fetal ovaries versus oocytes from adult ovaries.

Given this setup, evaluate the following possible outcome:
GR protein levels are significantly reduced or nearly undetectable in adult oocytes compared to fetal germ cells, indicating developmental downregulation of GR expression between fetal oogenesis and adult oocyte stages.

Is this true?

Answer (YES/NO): YES